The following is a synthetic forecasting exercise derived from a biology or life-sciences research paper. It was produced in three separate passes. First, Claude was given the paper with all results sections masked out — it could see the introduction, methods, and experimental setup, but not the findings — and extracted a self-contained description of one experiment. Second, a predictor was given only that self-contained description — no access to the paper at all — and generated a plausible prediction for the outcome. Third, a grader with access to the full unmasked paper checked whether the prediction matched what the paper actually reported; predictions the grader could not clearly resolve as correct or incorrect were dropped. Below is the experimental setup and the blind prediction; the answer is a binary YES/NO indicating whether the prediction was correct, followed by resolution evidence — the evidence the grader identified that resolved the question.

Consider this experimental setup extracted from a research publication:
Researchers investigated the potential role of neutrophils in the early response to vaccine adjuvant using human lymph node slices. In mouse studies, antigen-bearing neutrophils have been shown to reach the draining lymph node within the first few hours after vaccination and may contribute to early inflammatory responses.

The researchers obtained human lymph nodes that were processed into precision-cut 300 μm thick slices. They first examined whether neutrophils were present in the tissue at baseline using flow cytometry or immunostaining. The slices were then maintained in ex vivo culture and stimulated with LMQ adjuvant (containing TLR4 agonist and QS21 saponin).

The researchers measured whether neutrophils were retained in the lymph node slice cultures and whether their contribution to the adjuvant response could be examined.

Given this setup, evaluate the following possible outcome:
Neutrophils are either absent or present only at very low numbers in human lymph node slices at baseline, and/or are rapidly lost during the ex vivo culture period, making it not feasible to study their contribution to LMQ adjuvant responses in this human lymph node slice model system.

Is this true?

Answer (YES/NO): YES